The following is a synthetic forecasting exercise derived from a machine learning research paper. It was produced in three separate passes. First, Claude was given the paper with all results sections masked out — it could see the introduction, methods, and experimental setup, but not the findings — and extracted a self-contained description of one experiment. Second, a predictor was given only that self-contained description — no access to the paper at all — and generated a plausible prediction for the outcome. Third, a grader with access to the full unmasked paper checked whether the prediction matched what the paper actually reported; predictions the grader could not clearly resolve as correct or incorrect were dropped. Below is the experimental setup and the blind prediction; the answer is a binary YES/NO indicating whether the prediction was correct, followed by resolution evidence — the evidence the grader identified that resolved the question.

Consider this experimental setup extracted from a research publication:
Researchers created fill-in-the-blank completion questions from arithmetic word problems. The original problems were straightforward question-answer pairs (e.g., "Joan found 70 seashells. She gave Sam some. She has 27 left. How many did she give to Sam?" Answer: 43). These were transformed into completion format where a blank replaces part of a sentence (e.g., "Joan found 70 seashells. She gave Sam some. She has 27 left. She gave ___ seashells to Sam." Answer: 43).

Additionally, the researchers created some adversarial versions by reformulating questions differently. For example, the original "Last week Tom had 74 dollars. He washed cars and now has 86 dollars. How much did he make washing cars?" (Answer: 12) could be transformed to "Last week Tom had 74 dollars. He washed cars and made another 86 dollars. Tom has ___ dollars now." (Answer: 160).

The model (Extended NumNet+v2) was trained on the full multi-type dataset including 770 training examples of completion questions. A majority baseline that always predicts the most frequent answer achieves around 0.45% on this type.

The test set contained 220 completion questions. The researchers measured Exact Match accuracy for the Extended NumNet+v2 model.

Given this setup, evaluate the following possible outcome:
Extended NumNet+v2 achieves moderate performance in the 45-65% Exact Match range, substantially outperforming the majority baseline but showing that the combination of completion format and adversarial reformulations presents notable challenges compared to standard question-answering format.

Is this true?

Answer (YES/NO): NO